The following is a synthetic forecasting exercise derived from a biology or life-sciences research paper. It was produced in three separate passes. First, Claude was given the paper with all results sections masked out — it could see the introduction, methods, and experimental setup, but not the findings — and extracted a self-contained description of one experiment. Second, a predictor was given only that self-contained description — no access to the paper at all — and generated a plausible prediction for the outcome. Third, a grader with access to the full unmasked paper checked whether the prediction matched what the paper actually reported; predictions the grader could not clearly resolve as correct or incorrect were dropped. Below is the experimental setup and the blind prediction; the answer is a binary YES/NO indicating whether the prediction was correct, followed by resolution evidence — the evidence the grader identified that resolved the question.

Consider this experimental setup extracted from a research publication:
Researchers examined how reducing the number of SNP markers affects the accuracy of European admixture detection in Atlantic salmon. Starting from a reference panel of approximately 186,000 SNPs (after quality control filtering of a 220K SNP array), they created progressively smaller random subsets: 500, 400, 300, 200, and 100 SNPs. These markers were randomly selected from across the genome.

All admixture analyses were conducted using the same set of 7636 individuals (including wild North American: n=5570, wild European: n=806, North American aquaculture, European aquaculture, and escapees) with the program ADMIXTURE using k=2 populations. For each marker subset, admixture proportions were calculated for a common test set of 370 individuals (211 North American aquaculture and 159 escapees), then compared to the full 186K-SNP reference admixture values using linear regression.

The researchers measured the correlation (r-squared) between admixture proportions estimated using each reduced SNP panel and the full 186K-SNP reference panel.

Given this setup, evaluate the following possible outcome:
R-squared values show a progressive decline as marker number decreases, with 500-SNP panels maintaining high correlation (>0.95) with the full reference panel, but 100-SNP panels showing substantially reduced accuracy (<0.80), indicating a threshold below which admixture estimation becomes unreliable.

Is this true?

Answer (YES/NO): NO